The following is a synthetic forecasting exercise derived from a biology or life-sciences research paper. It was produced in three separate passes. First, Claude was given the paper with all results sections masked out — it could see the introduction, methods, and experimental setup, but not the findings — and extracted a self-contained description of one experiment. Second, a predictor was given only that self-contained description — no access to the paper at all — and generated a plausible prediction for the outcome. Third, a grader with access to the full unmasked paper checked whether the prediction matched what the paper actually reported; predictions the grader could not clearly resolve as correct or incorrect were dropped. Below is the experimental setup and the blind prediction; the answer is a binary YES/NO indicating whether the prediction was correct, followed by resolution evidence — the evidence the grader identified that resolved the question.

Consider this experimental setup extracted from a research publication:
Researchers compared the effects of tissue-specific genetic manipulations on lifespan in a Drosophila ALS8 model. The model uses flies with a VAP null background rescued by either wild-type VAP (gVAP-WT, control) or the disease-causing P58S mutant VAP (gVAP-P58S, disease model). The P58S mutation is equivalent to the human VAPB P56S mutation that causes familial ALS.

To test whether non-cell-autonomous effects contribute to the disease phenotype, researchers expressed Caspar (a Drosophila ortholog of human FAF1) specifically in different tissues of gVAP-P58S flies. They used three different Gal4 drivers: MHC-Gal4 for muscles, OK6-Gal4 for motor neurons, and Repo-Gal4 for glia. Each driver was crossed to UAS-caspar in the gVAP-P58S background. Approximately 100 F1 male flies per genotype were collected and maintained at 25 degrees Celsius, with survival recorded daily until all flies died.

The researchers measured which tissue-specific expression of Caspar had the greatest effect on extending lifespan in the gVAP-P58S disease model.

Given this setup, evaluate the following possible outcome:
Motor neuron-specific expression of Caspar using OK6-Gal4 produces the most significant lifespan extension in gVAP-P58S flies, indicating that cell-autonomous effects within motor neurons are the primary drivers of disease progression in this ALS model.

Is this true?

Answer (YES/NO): NO